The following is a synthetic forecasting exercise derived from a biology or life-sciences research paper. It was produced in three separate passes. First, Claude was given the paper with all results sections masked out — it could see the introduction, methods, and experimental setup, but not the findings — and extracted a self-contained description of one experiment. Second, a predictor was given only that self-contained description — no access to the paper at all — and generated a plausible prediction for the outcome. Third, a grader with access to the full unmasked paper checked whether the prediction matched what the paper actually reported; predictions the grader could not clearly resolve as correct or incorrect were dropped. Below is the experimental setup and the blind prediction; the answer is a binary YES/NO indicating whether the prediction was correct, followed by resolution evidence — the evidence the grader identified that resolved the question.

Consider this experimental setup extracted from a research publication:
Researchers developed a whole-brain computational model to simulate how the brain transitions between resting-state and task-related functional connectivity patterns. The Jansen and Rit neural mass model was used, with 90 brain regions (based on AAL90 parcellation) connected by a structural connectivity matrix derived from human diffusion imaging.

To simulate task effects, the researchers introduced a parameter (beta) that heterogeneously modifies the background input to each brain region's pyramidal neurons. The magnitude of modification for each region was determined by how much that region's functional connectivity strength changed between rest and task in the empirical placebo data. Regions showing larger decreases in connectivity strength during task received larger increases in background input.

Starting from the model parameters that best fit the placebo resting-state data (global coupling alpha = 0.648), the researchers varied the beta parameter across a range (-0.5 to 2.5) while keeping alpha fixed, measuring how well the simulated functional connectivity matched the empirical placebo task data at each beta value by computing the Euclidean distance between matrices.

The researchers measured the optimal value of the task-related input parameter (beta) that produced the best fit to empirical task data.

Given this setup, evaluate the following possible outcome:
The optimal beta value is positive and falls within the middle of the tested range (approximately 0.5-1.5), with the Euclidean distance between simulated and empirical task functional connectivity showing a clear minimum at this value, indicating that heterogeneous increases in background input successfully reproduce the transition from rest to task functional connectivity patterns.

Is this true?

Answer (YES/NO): YES